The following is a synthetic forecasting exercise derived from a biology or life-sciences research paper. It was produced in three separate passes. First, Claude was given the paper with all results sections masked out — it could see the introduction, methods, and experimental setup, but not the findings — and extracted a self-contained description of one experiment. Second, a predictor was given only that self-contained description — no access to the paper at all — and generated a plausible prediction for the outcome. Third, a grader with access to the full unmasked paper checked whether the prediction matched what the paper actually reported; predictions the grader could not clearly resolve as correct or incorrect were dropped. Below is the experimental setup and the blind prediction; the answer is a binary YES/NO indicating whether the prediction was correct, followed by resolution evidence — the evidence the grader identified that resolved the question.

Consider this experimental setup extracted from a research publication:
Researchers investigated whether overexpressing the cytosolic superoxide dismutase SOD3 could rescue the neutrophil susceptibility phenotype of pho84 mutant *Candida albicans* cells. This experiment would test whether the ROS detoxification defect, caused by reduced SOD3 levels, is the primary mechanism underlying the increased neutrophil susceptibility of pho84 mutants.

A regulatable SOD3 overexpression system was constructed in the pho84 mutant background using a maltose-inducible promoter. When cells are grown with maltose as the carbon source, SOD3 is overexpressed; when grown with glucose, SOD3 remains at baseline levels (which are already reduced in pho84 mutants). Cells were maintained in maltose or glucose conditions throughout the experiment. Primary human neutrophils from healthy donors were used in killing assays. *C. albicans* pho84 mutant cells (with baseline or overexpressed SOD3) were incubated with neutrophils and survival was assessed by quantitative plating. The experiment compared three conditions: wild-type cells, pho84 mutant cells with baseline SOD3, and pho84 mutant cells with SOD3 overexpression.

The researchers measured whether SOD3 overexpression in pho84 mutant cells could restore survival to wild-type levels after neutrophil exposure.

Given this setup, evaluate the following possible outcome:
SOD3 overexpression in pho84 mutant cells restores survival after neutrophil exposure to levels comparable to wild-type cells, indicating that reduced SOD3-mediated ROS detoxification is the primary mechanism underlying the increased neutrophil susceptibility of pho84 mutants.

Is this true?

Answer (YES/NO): NO